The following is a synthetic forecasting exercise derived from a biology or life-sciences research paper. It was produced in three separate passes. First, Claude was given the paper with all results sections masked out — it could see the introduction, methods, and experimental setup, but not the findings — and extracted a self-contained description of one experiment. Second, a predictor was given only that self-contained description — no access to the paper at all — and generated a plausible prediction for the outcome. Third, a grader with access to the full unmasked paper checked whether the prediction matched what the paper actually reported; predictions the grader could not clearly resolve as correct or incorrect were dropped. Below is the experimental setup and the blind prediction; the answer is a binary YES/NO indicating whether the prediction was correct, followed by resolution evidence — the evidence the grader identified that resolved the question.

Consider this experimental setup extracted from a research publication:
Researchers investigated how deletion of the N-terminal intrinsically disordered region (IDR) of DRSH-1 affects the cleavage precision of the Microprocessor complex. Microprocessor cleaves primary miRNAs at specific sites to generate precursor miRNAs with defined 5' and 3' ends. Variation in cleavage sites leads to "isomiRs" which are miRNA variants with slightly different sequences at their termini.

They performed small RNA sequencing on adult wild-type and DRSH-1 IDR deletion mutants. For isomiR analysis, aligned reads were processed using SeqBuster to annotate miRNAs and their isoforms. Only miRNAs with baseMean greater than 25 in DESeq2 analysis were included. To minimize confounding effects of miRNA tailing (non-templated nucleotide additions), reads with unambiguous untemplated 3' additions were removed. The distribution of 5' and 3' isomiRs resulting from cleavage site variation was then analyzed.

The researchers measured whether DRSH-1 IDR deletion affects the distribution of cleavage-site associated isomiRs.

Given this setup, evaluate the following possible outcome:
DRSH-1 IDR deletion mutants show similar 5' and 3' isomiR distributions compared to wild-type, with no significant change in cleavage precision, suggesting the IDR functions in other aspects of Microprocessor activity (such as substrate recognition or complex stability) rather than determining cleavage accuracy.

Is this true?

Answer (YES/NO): YES